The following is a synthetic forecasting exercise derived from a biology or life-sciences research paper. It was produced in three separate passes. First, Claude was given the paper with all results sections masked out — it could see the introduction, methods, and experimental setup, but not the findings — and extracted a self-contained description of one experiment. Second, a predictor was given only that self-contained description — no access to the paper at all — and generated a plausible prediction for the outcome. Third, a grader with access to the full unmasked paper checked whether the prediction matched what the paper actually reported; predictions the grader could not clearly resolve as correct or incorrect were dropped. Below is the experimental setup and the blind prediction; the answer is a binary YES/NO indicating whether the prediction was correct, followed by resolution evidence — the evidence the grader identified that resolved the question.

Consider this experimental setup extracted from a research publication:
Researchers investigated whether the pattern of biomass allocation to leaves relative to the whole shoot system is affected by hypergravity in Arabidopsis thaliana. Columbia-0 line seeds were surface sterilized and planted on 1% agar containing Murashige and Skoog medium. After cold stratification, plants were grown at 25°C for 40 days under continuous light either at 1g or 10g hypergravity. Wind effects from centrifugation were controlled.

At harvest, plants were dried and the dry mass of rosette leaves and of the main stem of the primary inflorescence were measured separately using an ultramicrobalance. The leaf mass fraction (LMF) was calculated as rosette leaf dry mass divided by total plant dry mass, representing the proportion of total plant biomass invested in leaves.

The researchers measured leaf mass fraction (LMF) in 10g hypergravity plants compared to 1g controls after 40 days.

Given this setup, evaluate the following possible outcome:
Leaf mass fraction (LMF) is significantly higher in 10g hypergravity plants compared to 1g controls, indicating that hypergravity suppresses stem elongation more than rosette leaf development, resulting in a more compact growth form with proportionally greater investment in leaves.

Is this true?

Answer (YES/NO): NO